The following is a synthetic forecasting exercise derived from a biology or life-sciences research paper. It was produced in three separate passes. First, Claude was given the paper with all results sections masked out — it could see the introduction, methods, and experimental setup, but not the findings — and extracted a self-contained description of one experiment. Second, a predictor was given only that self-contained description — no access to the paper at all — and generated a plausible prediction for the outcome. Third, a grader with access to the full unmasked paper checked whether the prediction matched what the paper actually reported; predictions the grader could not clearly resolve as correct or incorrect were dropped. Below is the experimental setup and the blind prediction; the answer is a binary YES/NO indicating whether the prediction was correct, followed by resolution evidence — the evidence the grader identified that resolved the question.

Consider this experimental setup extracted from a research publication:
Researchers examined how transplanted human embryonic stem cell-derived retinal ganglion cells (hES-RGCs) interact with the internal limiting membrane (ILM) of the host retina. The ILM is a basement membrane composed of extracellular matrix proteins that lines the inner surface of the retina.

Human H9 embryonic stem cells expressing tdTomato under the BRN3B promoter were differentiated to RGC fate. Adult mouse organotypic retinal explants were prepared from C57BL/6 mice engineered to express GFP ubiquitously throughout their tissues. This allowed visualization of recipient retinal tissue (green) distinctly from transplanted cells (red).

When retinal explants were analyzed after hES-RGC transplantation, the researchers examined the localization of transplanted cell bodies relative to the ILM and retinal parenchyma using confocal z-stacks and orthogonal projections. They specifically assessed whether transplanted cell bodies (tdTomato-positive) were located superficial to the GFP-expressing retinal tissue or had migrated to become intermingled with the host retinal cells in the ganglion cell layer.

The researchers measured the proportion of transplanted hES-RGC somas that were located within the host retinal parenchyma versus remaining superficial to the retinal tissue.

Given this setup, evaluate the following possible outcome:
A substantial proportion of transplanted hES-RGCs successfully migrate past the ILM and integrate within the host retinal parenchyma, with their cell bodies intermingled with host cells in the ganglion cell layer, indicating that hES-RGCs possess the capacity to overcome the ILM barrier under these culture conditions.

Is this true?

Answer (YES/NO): NO